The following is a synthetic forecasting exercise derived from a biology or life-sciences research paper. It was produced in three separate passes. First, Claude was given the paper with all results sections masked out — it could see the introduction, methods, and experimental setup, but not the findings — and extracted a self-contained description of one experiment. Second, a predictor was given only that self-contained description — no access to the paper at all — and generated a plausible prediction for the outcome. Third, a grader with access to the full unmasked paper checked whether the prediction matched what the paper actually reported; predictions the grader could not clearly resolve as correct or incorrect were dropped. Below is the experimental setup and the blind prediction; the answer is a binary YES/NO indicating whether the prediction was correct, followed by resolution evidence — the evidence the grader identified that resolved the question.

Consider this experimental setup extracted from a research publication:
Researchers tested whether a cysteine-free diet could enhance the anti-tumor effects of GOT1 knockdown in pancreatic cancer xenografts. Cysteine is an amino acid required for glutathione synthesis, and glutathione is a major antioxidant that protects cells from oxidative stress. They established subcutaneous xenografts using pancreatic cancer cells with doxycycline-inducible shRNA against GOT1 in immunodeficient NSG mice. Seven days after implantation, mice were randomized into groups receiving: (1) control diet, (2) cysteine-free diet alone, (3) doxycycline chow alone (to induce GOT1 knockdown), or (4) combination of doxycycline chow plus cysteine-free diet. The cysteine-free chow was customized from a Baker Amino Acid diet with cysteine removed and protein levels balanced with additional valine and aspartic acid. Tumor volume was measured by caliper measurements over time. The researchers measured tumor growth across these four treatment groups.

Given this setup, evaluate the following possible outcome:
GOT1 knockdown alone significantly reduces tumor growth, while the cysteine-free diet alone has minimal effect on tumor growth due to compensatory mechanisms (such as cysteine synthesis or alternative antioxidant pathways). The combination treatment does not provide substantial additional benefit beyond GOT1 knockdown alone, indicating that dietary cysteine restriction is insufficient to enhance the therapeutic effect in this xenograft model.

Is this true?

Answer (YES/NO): YES